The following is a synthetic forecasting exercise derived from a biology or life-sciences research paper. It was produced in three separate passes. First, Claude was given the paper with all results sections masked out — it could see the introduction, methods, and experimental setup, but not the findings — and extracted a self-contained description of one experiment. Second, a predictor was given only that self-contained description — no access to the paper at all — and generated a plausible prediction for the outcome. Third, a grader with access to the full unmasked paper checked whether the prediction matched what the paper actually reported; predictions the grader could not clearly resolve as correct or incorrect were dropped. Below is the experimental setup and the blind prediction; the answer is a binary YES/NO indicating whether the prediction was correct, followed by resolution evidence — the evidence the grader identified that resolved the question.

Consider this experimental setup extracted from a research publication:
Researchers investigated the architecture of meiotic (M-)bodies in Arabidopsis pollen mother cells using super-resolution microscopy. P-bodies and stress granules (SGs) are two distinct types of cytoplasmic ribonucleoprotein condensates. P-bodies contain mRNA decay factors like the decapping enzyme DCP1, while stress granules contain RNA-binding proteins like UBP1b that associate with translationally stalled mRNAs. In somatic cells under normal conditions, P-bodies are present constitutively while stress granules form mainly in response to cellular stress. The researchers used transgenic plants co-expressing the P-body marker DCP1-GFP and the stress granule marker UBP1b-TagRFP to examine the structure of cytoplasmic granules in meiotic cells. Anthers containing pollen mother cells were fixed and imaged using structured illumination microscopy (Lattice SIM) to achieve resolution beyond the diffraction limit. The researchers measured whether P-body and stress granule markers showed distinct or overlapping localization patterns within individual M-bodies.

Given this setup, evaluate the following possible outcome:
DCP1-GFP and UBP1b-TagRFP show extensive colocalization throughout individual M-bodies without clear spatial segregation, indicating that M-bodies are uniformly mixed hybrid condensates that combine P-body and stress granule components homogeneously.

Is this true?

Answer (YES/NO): NO